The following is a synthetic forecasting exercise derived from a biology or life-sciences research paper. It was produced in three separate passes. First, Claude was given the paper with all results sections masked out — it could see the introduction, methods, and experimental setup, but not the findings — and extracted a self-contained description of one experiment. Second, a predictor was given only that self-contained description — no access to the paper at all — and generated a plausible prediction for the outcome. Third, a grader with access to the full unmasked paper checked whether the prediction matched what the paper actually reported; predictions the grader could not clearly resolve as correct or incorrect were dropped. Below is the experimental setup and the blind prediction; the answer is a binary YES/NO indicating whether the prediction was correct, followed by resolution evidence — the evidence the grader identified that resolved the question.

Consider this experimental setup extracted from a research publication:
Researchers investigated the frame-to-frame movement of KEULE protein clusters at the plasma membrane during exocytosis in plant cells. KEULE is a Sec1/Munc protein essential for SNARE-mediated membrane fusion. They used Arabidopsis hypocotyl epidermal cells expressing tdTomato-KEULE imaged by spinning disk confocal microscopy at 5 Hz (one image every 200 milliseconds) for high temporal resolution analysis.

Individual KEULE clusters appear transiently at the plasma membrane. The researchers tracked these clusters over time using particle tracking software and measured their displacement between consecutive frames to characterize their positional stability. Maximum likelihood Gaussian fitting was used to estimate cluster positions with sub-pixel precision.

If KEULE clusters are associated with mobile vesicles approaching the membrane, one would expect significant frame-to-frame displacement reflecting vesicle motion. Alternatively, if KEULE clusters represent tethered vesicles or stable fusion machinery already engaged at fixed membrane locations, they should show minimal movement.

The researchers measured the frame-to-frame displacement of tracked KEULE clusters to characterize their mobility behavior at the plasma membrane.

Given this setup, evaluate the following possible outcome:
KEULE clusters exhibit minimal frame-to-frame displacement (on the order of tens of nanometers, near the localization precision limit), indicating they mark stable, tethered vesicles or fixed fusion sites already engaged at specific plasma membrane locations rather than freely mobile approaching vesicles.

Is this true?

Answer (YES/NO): YES